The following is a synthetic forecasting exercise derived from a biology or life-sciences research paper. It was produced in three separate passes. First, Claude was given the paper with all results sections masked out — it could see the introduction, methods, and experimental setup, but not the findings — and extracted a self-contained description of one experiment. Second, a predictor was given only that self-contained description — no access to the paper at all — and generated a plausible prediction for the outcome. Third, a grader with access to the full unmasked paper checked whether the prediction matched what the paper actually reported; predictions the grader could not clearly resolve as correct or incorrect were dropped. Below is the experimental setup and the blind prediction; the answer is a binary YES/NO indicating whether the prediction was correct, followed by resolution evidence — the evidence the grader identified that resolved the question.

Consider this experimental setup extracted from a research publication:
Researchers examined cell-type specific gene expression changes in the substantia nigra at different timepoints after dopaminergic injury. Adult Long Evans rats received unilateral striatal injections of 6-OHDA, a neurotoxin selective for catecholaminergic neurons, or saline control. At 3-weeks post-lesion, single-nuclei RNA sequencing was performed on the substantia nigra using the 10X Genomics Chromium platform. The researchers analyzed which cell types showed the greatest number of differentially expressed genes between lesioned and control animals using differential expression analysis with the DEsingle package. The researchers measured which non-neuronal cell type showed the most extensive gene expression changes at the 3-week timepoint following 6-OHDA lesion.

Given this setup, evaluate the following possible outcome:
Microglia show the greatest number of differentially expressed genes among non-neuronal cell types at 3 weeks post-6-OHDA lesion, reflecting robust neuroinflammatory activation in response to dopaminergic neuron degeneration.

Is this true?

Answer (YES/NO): NO